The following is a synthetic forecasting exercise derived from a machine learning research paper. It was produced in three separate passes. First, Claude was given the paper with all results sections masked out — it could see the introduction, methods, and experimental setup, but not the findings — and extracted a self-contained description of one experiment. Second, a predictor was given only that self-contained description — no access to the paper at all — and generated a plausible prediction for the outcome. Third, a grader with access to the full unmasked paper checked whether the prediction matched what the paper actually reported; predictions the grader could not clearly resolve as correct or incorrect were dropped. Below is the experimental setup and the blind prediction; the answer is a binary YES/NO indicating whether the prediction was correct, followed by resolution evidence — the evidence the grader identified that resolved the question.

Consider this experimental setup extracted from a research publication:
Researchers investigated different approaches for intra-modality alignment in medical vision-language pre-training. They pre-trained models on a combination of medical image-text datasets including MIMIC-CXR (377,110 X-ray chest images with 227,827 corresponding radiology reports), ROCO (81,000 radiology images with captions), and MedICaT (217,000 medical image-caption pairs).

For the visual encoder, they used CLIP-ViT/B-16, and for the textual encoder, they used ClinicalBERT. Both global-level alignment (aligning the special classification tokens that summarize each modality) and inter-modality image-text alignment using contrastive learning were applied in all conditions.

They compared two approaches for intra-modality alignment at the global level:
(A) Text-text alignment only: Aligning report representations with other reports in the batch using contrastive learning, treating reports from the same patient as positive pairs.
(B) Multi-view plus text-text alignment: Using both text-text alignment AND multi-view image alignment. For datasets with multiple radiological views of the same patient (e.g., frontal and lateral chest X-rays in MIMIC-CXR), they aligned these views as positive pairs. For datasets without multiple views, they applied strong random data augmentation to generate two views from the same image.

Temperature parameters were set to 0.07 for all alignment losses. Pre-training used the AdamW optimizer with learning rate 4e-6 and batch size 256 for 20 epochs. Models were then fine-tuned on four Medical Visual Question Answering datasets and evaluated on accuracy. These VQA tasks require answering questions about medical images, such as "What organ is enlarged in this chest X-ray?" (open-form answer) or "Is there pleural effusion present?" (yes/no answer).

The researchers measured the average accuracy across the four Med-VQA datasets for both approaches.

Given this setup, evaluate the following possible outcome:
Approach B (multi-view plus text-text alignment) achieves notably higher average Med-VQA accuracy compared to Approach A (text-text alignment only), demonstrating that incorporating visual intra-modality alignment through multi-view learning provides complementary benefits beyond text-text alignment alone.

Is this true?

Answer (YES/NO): NO